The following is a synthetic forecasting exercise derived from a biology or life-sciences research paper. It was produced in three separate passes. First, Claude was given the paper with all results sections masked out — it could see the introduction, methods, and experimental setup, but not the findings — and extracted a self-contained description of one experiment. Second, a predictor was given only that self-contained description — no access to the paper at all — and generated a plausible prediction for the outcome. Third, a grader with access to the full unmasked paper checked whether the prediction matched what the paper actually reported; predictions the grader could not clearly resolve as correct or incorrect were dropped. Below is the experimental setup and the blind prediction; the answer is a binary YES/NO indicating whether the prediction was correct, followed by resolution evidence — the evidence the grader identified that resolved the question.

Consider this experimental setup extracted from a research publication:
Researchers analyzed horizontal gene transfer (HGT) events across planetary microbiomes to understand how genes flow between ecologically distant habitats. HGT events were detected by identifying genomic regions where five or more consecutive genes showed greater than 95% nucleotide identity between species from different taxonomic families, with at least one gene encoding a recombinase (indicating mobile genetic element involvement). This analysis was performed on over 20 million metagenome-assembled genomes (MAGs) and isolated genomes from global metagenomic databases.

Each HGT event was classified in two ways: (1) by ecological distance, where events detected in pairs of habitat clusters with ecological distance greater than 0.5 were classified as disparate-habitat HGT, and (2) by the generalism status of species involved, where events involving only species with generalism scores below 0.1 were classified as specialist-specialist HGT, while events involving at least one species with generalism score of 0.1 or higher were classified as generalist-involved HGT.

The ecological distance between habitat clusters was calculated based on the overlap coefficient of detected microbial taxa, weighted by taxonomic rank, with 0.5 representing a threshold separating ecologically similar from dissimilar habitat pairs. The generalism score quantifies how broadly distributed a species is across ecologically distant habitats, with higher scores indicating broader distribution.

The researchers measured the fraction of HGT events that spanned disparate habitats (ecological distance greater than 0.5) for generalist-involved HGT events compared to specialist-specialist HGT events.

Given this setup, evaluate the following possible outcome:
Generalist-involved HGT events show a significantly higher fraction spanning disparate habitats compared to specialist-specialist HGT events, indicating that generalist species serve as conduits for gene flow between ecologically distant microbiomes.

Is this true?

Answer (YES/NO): YES